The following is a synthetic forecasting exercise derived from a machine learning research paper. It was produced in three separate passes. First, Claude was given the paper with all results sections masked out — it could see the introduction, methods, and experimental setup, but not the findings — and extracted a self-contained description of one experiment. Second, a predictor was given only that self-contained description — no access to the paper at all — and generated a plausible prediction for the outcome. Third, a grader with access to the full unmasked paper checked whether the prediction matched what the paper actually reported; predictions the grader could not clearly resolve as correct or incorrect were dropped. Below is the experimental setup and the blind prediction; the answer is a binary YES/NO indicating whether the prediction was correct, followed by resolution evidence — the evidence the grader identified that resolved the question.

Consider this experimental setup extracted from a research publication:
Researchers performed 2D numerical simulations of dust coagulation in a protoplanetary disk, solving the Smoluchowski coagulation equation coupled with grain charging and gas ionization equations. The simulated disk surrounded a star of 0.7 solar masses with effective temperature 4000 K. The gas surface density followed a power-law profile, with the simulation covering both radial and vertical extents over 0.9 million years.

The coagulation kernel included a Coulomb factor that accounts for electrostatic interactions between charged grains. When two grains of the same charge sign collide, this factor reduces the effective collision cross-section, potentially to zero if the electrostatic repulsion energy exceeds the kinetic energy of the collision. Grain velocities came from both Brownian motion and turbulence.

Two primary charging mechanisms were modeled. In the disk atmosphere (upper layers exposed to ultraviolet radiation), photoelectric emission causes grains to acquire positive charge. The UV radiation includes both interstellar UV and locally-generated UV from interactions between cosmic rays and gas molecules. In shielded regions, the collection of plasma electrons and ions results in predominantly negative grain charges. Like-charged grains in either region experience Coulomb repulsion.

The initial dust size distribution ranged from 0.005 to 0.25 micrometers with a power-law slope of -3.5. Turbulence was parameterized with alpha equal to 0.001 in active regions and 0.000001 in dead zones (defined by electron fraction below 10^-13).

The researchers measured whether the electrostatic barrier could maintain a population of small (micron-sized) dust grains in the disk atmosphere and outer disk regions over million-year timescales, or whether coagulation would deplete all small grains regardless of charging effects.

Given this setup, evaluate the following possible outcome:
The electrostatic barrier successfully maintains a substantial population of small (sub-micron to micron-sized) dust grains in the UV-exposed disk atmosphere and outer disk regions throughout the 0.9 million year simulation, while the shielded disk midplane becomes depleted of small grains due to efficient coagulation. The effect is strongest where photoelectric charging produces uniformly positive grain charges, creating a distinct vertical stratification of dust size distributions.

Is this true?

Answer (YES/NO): NO